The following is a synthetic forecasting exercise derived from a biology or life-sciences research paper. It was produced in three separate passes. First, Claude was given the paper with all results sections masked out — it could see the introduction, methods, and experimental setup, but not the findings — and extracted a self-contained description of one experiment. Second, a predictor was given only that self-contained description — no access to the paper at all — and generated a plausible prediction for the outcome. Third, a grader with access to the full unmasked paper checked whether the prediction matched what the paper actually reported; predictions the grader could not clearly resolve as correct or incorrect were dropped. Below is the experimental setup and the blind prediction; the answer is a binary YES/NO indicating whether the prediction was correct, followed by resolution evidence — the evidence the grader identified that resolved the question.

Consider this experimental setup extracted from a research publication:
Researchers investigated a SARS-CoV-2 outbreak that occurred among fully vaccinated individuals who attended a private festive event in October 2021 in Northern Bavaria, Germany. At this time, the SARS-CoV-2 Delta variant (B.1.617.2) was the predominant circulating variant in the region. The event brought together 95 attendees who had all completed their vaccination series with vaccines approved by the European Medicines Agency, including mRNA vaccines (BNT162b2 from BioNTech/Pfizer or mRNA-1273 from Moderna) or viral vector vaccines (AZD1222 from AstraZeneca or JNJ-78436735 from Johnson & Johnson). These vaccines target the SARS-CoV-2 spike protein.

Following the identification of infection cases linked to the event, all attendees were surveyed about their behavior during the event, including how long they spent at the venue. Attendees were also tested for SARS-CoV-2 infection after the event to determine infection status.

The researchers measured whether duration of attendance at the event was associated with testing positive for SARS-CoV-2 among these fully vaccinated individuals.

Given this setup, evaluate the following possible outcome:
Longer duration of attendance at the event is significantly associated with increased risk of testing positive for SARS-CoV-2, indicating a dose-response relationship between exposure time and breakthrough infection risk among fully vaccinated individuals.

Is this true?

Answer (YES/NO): YES